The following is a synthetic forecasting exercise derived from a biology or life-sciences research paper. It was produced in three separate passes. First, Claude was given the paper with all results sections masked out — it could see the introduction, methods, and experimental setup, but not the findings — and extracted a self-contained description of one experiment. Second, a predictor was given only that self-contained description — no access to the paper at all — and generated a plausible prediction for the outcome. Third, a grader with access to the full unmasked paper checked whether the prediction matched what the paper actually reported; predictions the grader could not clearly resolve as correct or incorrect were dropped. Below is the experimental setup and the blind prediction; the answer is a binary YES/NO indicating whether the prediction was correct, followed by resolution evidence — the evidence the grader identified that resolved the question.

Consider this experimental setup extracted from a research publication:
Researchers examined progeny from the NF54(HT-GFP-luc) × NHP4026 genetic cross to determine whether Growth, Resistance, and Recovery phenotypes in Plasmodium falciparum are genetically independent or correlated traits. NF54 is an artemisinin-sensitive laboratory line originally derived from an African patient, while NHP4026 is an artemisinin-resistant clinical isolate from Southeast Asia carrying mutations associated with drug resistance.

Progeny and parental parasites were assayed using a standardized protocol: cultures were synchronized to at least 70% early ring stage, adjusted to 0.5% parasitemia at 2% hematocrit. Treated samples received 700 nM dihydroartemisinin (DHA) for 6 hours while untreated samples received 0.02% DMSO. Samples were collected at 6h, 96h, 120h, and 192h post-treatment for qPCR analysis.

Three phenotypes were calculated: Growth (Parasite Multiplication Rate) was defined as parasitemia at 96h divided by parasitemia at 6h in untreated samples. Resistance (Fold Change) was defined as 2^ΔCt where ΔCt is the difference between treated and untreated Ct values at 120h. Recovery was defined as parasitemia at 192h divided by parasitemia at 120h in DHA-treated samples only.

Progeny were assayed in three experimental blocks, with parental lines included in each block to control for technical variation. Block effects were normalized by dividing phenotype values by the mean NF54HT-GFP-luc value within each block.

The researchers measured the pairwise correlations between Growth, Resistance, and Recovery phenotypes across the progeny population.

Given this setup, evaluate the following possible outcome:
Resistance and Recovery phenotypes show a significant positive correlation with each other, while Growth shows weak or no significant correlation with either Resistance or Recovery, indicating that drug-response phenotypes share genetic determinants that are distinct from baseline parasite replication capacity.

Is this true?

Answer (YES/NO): NO